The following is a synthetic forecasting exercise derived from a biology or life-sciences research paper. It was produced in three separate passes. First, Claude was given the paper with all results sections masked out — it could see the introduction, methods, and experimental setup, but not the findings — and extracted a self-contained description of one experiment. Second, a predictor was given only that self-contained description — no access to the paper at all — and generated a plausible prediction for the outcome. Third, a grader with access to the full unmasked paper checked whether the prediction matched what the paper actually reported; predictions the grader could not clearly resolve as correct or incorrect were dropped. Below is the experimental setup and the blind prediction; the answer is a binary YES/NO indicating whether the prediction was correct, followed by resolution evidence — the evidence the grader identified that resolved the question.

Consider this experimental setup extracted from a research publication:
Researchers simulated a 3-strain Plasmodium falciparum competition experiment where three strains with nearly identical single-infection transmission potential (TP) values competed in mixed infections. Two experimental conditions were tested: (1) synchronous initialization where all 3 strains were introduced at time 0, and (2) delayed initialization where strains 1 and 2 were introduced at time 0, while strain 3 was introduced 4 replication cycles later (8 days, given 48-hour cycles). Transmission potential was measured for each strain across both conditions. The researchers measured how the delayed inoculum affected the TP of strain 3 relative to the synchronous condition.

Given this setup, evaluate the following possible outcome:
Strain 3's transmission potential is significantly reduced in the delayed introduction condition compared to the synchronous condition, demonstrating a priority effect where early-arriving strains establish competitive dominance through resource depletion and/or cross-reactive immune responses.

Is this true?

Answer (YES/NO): YES